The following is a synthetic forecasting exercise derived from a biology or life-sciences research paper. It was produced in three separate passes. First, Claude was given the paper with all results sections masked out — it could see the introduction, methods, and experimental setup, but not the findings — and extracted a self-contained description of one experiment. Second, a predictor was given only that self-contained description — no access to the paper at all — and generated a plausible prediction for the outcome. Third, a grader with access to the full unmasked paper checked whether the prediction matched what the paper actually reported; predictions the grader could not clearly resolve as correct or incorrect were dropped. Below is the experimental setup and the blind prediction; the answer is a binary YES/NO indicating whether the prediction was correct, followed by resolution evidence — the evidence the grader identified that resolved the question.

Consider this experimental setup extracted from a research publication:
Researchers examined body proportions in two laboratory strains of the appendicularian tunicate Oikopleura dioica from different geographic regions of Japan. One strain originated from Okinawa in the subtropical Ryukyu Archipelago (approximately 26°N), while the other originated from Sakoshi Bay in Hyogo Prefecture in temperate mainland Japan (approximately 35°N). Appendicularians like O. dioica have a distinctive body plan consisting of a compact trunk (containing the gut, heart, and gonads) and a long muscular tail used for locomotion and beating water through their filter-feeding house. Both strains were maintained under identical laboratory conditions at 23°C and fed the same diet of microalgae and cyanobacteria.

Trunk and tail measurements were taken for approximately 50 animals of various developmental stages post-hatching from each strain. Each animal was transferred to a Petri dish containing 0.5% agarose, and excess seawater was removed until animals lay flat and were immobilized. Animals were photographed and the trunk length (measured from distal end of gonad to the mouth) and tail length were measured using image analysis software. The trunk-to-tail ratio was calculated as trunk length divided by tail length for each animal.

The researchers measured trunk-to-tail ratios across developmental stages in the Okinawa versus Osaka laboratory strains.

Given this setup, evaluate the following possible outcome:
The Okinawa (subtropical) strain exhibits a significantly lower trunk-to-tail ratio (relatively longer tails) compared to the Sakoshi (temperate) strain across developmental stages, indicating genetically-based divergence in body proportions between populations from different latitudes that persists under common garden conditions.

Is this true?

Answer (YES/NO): YES